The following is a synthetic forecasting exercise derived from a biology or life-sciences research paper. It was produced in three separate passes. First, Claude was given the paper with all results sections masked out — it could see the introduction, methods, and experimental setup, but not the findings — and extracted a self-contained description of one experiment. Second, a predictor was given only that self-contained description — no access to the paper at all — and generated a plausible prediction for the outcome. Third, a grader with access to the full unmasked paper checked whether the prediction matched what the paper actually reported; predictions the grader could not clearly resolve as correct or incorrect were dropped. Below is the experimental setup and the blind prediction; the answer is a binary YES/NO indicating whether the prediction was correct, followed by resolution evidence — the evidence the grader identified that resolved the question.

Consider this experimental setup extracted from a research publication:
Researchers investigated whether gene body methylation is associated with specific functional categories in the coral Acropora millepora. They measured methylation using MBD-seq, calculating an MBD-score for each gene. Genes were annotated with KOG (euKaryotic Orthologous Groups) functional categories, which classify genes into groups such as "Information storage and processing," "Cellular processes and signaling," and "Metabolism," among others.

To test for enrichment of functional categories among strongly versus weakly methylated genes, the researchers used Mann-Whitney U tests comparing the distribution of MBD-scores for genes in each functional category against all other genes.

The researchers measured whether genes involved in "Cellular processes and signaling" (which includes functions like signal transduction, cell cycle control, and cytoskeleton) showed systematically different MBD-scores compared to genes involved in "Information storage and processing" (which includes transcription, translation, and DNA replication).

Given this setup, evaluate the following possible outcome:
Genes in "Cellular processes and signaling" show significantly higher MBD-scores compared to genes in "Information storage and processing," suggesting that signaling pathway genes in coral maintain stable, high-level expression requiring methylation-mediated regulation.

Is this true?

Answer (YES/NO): NO